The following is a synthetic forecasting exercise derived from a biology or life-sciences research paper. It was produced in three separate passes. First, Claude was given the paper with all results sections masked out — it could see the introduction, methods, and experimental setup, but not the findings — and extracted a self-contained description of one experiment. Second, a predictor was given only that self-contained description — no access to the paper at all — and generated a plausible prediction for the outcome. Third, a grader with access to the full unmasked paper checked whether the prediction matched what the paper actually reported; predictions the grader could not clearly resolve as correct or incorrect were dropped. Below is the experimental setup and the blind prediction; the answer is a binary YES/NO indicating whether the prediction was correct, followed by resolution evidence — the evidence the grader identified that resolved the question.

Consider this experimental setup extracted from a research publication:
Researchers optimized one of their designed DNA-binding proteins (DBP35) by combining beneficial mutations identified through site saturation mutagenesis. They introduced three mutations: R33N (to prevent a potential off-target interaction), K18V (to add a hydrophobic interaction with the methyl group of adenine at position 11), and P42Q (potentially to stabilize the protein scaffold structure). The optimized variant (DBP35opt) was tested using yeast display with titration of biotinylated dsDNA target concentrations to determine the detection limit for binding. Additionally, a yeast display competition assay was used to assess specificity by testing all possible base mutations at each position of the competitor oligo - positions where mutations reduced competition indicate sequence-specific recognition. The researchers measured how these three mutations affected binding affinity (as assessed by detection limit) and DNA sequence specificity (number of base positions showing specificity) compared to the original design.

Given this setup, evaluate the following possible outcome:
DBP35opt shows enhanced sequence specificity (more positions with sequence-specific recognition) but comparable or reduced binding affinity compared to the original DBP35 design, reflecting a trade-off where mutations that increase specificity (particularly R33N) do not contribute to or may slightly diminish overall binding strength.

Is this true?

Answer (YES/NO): NO